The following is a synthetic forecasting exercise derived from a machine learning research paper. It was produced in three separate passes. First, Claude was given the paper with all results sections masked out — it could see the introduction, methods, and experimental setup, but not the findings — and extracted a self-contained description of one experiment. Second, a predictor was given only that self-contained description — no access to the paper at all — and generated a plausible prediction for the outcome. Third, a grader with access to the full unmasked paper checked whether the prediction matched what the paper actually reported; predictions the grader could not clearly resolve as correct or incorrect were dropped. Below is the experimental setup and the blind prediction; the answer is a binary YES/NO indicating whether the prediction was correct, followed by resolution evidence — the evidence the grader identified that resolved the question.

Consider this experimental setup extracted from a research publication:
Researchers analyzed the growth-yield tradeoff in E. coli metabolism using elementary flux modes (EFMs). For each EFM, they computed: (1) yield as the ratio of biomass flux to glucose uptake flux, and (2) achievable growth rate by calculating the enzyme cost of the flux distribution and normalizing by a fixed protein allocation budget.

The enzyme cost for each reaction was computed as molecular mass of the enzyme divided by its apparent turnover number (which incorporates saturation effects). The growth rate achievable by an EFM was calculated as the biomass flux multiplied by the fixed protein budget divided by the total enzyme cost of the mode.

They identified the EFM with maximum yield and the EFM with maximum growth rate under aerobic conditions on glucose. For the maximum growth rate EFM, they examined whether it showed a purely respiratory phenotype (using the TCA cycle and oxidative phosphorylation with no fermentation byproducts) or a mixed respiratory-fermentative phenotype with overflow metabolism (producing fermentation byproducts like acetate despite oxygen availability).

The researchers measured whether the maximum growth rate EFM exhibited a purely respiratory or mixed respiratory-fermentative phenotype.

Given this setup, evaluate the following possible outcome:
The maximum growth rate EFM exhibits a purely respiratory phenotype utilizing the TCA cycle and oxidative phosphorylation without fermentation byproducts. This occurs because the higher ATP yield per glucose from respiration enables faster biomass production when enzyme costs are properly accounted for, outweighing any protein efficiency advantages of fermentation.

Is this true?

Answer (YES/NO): NO